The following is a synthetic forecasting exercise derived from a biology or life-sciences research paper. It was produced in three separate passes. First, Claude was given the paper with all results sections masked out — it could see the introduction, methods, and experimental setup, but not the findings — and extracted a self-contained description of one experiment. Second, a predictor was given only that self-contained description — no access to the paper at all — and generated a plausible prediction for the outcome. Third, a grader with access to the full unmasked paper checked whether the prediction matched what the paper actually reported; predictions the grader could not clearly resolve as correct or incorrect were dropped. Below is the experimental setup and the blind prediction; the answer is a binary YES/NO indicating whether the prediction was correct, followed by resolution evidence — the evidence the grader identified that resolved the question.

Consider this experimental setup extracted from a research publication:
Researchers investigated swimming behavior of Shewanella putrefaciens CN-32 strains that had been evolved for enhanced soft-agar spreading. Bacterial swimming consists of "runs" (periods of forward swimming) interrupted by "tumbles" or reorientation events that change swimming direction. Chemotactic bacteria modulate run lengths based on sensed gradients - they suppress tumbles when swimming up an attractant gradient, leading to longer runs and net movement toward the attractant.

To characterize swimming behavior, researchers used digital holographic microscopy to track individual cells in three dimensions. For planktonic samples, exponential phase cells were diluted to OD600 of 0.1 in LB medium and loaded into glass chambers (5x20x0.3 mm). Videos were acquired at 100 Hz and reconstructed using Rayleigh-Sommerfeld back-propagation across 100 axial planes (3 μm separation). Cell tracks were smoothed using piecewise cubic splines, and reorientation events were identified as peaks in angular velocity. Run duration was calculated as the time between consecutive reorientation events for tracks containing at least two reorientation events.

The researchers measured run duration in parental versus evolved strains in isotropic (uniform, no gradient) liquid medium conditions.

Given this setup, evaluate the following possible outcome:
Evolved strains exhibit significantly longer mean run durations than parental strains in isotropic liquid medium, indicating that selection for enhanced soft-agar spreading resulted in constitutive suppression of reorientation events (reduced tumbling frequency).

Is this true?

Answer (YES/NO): NO